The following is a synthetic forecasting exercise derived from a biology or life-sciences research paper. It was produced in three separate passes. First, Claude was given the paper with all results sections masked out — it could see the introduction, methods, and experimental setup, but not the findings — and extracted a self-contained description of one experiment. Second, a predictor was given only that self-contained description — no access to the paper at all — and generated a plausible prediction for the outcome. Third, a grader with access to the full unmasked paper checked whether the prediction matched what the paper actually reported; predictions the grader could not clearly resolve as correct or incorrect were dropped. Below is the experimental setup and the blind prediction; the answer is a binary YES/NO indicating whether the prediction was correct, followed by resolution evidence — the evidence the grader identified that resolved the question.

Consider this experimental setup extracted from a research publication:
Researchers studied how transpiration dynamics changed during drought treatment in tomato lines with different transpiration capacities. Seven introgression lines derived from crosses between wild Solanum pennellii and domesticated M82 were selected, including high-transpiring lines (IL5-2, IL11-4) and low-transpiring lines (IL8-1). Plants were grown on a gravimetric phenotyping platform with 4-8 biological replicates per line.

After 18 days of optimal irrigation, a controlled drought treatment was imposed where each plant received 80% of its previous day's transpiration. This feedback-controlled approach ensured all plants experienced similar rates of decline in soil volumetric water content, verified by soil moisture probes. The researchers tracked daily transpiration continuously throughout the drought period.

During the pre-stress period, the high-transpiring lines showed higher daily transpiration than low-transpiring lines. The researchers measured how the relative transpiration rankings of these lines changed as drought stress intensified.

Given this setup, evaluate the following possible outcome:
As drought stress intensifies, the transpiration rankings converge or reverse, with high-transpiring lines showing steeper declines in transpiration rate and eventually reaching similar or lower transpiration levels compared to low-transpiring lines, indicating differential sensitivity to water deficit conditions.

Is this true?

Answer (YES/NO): YES